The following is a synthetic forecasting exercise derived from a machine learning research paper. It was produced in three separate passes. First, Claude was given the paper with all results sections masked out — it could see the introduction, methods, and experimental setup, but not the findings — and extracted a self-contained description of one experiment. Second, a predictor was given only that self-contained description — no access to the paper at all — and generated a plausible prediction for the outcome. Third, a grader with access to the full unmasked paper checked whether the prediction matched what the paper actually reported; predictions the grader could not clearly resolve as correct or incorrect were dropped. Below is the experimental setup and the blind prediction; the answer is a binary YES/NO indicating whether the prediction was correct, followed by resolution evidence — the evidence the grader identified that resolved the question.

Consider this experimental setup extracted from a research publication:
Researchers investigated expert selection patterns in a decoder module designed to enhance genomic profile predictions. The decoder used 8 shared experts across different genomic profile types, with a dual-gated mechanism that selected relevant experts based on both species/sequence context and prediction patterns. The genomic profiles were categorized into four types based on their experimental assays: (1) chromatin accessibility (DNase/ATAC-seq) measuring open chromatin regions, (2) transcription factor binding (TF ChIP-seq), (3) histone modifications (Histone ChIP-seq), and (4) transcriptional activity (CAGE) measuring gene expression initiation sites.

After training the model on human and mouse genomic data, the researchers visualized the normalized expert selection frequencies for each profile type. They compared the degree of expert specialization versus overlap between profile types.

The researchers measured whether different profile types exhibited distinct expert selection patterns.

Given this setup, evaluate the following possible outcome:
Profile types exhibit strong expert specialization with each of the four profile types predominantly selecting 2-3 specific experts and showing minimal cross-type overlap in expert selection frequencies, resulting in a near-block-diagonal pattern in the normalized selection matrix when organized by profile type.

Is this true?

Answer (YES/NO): NO